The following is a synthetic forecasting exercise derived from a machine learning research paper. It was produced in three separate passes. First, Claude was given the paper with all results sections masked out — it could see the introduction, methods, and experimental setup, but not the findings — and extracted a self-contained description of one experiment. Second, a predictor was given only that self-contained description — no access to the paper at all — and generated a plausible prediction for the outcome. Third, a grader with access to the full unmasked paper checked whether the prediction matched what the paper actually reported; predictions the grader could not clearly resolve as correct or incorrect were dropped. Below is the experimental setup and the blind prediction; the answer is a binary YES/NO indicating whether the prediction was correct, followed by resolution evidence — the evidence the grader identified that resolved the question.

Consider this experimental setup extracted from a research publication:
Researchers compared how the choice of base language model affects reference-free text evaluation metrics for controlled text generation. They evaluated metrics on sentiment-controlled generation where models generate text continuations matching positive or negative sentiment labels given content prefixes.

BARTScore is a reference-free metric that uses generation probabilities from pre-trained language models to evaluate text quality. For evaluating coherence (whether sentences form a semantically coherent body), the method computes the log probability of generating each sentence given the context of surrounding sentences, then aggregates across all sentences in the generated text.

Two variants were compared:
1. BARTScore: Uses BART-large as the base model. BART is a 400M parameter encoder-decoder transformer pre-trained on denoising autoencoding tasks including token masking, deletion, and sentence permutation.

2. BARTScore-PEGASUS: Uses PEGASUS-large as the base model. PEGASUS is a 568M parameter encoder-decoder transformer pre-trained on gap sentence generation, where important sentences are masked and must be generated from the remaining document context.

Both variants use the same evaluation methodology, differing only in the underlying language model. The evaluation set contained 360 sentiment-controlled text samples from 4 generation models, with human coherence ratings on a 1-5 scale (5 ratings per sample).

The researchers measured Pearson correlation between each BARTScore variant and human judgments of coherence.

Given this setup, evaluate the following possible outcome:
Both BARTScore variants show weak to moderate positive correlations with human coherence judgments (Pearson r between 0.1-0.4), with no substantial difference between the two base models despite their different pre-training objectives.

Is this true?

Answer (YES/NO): YES